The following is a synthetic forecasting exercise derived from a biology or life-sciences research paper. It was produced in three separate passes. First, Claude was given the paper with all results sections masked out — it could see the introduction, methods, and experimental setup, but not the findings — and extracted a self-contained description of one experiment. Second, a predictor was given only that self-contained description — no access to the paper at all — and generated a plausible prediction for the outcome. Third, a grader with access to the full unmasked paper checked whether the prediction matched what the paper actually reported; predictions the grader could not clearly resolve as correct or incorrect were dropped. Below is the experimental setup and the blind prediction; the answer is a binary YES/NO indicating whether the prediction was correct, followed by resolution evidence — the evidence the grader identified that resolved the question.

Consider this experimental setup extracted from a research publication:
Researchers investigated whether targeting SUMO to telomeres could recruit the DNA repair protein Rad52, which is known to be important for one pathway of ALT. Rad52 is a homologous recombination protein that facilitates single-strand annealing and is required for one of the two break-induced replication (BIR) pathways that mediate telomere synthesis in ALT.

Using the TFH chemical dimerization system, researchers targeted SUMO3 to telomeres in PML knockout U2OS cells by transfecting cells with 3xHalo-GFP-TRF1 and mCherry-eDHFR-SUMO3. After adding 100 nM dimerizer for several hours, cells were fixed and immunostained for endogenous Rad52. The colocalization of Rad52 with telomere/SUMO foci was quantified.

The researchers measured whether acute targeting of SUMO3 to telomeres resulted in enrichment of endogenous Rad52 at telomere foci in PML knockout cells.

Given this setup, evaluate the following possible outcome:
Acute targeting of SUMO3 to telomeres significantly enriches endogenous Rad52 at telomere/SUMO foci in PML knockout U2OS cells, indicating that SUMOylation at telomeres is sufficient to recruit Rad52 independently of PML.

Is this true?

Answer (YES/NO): YES